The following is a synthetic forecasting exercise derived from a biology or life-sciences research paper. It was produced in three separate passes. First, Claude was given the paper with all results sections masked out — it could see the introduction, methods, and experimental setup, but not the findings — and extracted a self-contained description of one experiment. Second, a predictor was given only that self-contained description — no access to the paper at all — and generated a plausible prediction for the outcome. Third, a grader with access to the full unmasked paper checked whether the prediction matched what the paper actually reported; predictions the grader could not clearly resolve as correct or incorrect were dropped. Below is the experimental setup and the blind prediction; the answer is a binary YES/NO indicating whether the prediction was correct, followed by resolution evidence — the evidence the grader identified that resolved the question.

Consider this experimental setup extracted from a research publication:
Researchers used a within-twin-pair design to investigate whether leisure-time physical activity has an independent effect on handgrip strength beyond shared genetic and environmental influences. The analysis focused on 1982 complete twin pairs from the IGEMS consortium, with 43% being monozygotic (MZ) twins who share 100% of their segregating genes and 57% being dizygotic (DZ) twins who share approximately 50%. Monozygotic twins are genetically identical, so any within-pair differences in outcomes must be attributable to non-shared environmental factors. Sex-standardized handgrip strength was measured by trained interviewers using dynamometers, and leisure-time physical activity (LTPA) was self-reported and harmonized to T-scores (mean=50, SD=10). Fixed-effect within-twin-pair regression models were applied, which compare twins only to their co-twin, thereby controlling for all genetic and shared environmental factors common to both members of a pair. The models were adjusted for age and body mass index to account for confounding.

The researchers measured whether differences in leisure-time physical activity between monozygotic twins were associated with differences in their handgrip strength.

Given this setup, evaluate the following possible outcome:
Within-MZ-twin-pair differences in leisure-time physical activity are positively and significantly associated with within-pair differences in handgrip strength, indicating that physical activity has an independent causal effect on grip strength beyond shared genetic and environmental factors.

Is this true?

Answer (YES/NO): NO